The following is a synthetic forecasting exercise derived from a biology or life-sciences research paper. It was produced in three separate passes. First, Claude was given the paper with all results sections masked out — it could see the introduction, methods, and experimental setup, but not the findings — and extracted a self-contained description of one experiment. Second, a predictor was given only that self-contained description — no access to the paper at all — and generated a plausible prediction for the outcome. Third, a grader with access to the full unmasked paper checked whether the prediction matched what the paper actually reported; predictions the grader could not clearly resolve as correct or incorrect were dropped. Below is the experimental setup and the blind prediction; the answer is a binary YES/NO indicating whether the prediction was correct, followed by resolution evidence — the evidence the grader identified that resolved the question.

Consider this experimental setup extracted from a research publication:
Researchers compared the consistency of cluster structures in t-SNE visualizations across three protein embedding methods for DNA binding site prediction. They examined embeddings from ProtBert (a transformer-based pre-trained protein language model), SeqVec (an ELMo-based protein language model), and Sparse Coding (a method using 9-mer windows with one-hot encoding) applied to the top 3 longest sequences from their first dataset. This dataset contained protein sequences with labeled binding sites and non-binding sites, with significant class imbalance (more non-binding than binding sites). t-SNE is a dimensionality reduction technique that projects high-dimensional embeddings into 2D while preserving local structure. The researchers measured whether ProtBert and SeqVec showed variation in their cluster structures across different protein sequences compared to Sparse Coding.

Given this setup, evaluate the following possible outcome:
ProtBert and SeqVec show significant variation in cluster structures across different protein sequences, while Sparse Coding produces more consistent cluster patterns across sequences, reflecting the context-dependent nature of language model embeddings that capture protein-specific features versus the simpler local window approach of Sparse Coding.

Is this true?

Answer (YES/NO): NO